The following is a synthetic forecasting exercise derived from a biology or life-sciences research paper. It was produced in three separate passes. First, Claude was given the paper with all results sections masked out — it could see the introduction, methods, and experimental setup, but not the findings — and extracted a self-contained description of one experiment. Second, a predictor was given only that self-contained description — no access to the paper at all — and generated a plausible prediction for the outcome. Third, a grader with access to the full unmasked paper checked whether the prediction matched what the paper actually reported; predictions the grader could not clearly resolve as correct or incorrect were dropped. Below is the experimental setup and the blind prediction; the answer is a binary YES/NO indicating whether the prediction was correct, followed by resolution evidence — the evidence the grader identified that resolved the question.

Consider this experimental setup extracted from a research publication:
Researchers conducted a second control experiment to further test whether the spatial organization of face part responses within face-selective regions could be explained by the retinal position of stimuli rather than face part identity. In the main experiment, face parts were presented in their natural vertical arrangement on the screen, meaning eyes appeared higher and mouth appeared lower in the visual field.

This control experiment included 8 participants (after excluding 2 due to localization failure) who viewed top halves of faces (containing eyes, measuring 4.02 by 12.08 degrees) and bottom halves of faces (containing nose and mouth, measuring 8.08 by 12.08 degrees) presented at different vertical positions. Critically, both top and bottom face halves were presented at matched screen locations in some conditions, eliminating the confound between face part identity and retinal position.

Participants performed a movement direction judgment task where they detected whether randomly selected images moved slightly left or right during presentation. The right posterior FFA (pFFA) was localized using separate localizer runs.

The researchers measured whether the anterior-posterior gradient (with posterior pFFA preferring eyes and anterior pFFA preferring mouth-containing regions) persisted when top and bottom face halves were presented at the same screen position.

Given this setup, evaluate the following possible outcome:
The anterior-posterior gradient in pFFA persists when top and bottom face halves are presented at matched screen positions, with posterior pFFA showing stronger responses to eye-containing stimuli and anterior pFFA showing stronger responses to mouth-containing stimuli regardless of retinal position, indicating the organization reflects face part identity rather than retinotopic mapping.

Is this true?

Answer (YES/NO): YES